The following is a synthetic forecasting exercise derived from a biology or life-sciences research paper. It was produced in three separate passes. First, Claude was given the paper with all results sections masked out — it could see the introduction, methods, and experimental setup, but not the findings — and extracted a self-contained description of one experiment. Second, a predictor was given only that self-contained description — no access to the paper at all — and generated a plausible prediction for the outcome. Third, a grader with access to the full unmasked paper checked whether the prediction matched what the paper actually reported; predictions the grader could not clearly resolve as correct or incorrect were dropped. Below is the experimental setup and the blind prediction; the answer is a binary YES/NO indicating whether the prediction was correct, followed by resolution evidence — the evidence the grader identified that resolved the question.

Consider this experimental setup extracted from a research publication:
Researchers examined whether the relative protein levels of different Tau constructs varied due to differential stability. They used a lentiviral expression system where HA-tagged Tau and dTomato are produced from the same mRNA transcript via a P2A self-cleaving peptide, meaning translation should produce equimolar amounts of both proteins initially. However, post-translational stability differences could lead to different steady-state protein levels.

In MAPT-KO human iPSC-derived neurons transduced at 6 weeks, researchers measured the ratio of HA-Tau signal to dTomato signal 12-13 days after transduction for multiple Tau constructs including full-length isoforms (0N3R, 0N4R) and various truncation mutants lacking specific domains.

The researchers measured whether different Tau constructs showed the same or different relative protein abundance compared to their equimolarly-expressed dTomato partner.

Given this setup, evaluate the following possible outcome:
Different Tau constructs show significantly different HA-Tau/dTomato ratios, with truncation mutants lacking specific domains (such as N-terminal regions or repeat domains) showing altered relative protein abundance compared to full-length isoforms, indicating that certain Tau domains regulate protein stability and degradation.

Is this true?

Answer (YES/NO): YES